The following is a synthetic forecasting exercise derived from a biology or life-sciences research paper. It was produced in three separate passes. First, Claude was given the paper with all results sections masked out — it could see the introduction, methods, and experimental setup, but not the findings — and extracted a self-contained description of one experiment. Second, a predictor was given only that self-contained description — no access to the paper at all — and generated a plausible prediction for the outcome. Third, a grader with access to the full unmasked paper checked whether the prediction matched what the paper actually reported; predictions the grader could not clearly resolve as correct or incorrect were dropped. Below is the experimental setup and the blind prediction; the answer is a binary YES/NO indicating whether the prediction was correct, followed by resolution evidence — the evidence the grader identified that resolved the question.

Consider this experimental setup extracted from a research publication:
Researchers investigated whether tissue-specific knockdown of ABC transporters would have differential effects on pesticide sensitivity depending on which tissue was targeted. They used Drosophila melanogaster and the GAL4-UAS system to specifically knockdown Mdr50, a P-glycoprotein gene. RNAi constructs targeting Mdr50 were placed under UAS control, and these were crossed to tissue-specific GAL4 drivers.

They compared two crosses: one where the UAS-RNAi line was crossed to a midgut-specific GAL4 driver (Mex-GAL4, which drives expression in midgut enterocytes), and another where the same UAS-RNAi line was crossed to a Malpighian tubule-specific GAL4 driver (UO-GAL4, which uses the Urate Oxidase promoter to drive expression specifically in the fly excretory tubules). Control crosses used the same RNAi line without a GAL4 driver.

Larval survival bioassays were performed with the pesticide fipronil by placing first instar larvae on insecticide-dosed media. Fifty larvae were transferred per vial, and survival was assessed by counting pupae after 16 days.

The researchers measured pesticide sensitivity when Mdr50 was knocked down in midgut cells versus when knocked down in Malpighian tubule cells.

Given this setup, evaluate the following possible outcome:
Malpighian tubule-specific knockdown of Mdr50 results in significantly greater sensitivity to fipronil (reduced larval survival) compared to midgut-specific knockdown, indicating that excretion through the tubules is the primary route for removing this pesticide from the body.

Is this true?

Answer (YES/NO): NO